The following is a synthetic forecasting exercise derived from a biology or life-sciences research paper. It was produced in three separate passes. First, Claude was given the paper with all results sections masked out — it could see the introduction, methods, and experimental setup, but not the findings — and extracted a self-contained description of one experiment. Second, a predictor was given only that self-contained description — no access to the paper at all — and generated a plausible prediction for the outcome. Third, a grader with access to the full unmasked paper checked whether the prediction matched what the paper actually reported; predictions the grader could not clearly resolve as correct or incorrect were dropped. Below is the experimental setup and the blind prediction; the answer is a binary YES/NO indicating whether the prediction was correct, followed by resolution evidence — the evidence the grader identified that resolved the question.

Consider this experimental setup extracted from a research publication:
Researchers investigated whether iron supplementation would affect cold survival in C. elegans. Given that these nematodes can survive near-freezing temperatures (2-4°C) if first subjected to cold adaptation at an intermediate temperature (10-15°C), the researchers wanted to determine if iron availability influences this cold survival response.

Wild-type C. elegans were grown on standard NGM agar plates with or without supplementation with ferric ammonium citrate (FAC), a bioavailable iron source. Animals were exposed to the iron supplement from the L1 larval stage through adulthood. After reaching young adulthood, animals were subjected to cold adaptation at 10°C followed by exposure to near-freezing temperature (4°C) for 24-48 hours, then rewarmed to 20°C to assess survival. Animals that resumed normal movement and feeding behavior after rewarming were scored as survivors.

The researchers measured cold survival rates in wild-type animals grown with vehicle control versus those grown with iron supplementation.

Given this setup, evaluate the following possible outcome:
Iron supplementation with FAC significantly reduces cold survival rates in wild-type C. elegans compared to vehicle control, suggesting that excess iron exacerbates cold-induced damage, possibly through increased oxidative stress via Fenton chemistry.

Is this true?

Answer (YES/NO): YES